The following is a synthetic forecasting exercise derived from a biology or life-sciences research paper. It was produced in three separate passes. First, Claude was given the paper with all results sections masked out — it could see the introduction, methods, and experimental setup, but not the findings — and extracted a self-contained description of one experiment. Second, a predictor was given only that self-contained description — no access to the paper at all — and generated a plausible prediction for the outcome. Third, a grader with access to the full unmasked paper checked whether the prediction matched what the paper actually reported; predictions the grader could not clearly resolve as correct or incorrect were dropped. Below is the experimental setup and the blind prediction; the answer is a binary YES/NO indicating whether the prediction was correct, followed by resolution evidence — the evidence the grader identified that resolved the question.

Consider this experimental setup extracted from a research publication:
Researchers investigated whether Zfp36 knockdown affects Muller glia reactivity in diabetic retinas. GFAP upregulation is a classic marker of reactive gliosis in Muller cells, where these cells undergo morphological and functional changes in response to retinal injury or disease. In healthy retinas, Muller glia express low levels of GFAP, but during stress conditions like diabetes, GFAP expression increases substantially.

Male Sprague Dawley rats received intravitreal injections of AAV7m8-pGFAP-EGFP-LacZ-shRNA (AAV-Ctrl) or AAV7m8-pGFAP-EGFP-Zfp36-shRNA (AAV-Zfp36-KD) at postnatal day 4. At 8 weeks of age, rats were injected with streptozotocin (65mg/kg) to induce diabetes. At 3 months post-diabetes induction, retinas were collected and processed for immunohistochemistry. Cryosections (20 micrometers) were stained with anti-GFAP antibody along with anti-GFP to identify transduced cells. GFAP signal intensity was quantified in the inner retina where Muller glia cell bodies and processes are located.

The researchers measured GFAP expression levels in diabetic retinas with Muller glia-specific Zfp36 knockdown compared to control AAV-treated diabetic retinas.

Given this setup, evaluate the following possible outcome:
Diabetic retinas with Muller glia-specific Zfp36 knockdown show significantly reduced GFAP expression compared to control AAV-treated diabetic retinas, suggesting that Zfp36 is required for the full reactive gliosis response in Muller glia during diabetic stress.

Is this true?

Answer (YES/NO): NO